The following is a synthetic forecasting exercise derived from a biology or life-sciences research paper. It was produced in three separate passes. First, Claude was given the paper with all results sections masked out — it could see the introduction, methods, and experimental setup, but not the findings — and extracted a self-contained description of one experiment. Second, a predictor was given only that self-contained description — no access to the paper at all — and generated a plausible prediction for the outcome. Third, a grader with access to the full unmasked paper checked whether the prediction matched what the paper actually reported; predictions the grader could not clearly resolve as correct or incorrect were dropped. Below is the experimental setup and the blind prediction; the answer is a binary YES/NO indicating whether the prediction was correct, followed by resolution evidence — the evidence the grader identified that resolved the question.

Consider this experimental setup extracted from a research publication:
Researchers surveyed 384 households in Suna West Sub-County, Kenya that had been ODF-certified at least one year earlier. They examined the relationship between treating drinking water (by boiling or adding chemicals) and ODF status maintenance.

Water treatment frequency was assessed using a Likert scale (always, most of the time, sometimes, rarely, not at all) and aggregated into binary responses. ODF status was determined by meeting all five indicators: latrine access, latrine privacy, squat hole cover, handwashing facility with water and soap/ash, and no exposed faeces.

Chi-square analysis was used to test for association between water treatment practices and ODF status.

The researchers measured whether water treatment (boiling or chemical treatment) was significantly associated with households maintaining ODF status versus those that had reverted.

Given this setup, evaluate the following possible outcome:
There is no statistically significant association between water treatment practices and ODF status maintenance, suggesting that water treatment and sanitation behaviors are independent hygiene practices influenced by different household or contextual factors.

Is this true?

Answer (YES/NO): YES